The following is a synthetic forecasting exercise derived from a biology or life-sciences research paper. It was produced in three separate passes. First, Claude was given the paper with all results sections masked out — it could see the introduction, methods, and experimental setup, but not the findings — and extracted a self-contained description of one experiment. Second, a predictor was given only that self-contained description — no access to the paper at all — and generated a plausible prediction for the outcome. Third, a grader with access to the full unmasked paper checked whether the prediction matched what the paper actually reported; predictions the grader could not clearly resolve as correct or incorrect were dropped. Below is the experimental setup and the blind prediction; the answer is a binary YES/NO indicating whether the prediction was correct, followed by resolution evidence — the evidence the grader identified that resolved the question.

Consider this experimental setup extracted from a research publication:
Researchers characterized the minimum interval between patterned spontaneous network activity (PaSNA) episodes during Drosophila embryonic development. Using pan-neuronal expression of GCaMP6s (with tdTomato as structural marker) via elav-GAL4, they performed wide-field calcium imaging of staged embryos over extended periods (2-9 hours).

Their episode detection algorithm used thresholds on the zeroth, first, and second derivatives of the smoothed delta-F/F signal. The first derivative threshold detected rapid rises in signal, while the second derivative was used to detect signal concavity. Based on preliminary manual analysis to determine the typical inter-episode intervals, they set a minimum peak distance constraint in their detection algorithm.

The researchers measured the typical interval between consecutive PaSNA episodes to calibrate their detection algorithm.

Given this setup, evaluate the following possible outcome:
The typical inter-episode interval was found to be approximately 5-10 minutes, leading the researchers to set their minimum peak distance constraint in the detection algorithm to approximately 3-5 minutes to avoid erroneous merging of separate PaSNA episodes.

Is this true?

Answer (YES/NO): NO